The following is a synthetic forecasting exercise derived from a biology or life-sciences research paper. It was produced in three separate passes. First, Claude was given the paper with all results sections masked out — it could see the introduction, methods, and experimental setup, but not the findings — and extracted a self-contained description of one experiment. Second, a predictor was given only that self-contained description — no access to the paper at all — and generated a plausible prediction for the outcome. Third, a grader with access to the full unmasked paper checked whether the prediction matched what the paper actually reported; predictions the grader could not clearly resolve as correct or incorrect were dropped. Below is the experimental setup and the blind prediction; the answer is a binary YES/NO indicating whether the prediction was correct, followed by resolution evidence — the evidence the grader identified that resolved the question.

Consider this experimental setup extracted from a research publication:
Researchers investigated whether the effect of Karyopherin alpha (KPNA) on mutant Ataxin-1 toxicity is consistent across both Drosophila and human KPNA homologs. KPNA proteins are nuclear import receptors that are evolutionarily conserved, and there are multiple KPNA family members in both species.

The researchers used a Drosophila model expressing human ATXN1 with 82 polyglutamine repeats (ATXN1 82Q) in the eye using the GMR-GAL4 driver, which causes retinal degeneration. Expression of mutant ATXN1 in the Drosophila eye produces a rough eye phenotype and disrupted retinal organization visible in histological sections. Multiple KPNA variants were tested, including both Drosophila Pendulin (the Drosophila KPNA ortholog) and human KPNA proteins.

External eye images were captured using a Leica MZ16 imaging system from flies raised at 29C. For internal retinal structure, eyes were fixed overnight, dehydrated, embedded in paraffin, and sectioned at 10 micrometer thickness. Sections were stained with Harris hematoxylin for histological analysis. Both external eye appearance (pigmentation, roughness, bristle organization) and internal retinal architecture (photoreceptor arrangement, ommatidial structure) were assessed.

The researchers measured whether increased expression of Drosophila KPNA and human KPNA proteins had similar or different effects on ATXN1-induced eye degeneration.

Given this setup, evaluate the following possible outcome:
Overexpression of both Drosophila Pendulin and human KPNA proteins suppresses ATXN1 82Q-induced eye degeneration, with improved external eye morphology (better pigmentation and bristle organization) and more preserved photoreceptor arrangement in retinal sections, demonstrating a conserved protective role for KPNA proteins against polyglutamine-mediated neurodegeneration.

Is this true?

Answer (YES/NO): YES